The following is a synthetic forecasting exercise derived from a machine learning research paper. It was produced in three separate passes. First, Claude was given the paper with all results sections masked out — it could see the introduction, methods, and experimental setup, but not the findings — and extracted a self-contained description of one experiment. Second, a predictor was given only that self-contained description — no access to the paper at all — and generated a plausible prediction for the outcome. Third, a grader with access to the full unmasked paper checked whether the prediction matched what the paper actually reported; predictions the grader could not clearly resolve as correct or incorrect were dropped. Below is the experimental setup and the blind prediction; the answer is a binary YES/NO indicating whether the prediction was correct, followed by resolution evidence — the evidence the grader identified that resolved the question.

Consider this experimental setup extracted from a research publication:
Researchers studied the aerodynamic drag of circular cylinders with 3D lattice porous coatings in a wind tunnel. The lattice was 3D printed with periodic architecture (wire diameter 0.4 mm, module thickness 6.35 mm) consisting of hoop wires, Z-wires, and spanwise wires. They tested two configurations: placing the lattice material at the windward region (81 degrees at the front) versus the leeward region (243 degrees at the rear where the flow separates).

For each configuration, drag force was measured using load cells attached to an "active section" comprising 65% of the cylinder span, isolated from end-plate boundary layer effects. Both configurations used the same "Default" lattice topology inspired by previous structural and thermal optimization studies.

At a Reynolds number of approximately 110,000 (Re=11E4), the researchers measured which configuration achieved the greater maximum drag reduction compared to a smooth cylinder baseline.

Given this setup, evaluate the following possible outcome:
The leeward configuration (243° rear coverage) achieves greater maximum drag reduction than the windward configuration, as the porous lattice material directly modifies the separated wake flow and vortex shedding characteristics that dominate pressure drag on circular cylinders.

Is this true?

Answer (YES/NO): NO